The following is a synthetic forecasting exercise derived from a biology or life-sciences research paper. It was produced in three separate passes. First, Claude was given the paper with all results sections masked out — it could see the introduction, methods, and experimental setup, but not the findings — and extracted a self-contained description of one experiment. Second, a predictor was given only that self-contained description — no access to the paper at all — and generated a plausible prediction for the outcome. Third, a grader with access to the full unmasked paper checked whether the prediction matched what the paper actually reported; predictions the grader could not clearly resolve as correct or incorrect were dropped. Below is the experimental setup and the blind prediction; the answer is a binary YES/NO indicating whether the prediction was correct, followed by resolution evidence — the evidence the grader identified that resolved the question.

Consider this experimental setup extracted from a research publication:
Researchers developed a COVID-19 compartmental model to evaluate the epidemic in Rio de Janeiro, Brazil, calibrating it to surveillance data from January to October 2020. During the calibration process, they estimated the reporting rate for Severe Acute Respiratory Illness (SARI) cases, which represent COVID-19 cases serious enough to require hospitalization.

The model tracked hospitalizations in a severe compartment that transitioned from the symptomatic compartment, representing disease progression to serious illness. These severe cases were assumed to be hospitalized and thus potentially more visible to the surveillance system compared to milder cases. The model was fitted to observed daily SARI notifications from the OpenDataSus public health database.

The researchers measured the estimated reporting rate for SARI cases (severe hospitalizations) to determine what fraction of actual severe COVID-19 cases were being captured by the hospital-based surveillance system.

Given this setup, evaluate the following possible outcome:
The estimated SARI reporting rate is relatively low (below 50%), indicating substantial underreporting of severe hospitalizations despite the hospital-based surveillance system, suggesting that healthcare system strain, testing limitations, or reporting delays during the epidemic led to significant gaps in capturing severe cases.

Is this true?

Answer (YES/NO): NO